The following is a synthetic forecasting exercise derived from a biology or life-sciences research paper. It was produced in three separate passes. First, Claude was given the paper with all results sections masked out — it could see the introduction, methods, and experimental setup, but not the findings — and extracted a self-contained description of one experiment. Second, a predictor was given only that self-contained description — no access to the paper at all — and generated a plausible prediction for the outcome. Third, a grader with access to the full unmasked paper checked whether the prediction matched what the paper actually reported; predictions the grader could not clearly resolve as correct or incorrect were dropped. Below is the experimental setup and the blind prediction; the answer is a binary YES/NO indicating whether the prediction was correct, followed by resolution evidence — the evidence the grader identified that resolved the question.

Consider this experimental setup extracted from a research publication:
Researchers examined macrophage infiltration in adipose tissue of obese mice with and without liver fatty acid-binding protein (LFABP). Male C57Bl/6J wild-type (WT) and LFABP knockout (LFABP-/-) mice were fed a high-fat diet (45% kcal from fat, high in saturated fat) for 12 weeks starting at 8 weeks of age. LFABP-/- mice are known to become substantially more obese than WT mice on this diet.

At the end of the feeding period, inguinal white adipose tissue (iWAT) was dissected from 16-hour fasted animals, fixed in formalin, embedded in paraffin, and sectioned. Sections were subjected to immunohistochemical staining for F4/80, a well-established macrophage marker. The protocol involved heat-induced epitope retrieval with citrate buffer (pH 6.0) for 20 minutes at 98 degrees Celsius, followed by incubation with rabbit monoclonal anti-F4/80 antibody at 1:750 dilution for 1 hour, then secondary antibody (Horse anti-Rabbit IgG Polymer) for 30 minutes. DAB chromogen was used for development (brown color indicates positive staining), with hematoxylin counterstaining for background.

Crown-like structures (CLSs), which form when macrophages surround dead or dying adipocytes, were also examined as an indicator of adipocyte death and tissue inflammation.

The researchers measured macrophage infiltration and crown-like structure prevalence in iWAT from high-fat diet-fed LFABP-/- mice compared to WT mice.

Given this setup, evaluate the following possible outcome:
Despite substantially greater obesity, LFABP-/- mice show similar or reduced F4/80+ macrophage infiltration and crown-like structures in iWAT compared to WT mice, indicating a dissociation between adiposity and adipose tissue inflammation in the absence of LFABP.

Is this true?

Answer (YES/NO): YES